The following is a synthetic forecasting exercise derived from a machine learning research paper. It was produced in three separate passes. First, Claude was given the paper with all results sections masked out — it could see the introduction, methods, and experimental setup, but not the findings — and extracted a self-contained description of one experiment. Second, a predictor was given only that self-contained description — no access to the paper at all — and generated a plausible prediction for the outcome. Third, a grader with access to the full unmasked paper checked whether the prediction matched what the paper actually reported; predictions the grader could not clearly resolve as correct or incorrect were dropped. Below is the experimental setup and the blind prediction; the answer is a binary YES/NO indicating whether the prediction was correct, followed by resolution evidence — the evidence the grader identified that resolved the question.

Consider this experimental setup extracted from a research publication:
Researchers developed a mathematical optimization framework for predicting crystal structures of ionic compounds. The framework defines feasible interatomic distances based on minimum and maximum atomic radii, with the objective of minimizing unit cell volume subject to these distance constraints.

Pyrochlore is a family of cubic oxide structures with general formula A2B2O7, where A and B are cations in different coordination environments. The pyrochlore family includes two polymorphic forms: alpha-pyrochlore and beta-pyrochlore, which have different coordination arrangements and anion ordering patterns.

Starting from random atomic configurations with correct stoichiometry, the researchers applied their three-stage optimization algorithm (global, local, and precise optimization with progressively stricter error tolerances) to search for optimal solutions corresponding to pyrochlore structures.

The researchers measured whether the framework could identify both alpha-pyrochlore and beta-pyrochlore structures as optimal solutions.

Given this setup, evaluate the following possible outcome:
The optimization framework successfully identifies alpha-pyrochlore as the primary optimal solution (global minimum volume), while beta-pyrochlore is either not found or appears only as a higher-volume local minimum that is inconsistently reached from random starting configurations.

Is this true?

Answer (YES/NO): NO